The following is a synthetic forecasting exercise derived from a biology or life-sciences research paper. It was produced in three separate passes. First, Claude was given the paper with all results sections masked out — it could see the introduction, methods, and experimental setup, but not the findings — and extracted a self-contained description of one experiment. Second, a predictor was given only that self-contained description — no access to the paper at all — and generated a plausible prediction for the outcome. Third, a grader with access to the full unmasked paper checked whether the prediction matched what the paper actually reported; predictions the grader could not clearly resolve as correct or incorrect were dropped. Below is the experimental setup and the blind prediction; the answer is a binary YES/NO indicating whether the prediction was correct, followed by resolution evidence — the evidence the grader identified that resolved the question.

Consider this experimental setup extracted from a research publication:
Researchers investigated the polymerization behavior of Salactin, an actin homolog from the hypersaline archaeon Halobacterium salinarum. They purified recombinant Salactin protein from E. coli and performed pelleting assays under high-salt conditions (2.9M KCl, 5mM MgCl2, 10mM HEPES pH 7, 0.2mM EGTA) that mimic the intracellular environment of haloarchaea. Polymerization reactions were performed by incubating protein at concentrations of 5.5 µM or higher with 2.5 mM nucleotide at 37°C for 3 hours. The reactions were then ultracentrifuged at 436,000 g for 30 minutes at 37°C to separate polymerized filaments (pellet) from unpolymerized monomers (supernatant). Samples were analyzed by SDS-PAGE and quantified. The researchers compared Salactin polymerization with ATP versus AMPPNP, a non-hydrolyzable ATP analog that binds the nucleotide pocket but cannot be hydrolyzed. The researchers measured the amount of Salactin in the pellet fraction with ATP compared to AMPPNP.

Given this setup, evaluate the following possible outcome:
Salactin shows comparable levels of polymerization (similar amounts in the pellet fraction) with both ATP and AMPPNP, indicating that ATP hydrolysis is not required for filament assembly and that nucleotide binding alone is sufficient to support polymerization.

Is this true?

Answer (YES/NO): NO